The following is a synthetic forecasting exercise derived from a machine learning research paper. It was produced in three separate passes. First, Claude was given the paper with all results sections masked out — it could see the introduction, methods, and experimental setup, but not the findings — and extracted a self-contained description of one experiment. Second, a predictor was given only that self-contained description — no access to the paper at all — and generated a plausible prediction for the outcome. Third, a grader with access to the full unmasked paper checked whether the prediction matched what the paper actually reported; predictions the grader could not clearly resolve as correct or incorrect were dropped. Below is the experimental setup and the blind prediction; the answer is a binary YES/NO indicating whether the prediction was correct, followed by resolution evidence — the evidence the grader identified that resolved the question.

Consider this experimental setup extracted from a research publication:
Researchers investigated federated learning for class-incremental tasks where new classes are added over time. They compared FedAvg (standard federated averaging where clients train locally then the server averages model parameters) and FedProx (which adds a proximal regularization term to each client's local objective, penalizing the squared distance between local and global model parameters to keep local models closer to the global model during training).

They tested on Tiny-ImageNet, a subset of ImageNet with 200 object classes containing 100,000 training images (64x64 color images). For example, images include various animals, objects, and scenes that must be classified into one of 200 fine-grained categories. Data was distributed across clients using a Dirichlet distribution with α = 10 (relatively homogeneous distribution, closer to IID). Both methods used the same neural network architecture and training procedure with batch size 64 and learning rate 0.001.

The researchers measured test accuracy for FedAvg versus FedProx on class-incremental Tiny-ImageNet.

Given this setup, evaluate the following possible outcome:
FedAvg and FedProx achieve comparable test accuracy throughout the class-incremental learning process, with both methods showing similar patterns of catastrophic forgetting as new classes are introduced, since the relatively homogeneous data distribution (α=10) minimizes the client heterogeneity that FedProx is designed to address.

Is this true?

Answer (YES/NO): NO